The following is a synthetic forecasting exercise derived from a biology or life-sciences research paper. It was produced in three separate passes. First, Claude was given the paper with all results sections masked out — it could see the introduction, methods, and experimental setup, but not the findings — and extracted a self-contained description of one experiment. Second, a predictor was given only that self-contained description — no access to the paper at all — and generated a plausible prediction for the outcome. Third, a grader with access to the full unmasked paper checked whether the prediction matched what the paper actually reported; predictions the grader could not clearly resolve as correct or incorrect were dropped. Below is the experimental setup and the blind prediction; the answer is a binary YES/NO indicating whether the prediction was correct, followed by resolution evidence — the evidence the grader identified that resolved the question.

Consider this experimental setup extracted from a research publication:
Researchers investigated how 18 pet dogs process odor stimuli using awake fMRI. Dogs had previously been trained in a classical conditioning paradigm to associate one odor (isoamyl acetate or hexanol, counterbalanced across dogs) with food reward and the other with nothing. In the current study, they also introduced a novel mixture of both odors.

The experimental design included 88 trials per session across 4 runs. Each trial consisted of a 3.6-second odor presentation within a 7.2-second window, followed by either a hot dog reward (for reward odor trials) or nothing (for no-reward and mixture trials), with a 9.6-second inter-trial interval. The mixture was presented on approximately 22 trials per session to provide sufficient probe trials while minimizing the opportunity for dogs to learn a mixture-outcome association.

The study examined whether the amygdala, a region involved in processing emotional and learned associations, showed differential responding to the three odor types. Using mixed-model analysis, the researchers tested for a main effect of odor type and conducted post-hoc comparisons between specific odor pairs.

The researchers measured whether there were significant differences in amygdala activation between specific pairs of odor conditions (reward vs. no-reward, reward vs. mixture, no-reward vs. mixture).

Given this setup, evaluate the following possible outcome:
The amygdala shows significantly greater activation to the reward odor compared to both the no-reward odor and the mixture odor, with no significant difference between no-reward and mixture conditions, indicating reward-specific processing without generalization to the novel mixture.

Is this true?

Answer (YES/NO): YES